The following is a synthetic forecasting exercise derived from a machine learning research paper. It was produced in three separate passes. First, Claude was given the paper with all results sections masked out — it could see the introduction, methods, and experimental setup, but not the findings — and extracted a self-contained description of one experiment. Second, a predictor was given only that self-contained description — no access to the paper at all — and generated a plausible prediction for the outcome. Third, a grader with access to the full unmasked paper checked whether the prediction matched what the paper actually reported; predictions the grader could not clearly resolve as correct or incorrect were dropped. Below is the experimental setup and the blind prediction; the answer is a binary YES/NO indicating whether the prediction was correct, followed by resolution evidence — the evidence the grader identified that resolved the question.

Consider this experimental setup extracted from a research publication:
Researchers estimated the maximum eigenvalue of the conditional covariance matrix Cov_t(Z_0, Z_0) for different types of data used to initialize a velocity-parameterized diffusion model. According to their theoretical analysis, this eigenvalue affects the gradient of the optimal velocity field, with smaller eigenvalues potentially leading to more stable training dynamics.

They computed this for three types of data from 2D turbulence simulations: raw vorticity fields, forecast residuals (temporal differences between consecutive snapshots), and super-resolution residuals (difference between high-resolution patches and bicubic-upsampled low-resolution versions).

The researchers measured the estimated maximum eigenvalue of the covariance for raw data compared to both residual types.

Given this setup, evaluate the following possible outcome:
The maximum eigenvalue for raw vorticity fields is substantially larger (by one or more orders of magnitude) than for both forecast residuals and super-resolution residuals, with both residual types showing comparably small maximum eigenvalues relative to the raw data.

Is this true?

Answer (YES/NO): YES